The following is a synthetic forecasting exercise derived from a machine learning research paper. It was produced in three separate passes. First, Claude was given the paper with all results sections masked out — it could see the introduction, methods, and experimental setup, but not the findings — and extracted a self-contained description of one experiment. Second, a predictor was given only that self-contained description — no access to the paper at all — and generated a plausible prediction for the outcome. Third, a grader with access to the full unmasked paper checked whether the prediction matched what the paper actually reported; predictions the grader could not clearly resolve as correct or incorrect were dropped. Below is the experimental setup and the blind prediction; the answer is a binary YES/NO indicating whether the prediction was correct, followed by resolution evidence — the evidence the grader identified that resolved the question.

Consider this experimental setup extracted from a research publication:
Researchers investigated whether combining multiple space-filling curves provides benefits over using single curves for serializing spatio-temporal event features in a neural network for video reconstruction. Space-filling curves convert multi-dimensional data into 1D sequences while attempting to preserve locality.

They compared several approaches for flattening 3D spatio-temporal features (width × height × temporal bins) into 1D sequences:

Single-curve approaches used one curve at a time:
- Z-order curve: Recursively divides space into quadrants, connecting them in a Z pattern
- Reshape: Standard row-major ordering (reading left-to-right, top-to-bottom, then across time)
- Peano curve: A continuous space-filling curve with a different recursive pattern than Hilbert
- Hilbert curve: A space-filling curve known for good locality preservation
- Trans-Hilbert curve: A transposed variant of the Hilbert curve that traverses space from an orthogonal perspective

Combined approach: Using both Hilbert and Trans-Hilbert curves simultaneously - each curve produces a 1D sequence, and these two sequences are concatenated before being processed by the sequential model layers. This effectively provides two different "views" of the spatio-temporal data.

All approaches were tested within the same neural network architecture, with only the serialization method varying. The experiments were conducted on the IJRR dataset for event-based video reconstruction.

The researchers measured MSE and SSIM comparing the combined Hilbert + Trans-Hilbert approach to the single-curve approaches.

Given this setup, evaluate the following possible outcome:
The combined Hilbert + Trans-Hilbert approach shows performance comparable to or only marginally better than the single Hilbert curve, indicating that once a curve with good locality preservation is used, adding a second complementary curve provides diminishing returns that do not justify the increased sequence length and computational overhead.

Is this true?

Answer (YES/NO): NO